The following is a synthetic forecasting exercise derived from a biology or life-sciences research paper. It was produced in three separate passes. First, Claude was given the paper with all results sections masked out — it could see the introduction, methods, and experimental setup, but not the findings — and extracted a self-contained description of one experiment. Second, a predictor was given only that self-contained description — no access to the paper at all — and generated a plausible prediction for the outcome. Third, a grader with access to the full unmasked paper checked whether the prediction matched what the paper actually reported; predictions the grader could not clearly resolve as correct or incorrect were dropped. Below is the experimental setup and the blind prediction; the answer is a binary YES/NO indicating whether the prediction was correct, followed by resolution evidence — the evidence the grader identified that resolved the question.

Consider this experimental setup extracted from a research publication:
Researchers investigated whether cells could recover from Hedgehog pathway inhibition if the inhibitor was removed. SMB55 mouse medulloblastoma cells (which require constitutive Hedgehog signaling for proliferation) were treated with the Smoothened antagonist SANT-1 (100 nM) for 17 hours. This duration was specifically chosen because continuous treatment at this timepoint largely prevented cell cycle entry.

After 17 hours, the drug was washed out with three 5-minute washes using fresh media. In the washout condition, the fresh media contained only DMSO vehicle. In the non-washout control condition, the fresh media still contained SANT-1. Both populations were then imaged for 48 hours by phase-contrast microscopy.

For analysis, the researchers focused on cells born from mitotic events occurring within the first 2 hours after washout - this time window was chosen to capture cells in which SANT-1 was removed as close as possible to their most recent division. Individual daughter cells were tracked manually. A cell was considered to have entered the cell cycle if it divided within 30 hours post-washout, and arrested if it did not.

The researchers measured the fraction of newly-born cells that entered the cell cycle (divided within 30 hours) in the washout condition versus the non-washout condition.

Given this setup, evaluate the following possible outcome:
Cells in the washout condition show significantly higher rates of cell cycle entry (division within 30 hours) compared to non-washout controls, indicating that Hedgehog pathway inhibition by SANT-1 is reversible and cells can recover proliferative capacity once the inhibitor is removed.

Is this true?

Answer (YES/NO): YES